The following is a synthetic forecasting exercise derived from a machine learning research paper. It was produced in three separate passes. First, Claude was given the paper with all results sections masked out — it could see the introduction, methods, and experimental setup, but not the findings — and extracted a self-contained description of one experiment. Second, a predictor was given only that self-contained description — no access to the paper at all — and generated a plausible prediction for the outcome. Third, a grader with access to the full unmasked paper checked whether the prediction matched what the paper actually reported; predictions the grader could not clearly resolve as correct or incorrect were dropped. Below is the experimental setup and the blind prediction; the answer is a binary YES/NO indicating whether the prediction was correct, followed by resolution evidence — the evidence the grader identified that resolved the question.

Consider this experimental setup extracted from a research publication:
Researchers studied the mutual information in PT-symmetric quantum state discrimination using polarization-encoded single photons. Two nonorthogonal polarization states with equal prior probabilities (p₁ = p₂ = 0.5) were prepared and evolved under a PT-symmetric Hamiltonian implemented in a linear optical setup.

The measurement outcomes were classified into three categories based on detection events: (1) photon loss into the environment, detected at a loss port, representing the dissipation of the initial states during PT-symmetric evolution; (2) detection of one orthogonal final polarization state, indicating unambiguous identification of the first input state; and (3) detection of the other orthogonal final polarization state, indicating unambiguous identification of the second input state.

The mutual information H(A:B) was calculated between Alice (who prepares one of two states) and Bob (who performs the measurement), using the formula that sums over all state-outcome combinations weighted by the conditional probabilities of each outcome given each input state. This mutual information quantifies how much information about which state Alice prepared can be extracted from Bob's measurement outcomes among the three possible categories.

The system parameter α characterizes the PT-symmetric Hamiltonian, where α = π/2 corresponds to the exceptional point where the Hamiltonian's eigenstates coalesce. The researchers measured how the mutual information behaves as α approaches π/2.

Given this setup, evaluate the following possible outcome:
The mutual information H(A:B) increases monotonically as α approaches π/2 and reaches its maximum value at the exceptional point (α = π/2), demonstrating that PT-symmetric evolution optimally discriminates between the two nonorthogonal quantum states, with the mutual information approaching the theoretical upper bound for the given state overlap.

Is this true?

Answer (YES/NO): YES